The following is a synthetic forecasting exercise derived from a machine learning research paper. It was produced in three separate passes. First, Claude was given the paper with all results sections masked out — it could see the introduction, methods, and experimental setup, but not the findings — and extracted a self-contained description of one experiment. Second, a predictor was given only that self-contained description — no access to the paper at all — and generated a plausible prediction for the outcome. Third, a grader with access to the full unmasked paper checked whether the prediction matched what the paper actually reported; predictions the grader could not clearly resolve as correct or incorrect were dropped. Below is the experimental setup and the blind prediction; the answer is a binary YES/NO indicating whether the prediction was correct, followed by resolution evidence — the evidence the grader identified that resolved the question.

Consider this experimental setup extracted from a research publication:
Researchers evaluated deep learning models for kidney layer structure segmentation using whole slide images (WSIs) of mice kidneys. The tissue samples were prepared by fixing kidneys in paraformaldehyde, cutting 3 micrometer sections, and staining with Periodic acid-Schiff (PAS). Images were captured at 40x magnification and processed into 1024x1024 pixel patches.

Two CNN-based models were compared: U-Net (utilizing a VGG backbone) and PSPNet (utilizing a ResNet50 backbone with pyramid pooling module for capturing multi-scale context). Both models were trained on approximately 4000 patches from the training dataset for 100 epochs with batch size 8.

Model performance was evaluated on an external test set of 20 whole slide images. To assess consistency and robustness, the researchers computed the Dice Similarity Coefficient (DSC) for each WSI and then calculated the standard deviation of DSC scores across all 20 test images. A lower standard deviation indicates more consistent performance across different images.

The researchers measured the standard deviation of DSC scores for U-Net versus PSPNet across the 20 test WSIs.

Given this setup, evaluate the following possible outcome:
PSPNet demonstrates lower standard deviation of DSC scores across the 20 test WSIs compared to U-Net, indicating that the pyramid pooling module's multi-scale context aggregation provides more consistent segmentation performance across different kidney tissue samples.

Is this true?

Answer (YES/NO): NO